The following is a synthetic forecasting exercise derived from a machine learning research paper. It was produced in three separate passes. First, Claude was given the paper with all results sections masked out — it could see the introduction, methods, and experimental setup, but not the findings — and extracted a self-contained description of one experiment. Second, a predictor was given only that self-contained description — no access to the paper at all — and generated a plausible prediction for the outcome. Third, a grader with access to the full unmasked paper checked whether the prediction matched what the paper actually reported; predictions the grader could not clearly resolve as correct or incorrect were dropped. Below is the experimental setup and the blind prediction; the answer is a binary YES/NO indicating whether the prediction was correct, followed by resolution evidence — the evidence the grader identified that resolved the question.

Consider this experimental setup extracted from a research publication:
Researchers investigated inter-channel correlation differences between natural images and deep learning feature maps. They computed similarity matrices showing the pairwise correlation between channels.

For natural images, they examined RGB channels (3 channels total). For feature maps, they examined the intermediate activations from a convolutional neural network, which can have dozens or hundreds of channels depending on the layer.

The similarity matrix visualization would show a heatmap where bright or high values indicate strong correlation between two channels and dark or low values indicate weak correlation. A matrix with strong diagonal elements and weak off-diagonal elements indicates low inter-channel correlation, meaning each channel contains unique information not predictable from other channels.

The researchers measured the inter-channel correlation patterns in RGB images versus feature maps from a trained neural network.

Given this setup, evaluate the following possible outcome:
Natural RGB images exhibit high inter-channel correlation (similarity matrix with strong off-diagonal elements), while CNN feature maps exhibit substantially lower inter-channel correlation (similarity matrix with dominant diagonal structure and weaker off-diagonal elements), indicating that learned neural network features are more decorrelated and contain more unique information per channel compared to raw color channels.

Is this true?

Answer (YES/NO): YES